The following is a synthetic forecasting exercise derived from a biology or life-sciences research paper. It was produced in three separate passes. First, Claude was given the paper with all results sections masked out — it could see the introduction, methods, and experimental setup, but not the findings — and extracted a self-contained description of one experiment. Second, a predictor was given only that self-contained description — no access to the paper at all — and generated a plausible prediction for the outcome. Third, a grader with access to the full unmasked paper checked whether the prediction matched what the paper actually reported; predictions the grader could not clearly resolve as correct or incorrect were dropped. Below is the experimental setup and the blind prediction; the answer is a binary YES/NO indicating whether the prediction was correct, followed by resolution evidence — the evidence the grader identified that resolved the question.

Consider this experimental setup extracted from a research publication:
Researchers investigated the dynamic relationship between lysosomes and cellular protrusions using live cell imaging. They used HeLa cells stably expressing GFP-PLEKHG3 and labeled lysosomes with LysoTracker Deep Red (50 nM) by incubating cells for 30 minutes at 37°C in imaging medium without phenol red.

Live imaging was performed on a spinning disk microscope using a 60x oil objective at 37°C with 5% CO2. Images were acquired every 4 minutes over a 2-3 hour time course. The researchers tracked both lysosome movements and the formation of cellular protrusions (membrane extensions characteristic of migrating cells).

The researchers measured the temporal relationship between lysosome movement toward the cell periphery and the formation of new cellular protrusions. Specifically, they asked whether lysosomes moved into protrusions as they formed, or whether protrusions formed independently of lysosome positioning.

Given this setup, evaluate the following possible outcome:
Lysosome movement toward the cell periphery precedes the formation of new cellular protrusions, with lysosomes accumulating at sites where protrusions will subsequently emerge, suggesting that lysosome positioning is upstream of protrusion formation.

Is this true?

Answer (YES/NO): NO